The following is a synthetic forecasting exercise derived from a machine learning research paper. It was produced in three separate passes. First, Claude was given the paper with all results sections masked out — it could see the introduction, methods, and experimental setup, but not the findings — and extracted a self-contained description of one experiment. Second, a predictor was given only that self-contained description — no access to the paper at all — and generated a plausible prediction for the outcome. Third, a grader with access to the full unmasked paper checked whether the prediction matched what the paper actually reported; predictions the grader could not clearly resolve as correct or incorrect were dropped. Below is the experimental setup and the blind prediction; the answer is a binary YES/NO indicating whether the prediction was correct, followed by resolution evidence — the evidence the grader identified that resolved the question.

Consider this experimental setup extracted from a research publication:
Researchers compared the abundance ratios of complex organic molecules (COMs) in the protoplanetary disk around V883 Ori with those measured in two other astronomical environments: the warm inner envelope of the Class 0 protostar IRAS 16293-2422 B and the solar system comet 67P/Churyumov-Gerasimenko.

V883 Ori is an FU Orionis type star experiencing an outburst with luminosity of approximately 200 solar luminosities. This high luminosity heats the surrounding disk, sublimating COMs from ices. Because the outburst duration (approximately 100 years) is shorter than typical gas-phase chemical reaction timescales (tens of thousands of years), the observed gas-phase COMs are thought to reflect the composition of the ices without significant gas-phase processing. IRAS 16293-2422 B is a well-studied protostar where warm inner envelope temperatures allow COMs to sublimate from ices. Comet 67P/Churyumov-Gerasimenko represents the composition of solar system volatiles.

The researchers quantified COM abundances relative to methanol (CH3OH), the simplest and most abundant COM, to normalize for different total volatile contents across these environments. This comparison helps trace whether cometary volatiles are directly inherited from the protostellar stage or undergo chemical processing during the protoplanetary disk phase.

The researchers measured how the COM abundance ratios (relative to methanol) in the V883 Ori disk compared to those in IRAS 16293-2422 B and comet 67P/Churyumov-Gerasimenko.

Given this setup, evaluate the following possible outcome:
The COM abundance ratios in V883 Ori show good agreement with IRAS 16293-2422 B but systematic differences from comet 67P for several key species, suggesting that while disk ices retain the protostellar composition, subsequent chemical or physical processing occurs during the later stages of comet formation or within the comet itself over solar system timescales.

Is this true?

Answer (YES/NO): NO